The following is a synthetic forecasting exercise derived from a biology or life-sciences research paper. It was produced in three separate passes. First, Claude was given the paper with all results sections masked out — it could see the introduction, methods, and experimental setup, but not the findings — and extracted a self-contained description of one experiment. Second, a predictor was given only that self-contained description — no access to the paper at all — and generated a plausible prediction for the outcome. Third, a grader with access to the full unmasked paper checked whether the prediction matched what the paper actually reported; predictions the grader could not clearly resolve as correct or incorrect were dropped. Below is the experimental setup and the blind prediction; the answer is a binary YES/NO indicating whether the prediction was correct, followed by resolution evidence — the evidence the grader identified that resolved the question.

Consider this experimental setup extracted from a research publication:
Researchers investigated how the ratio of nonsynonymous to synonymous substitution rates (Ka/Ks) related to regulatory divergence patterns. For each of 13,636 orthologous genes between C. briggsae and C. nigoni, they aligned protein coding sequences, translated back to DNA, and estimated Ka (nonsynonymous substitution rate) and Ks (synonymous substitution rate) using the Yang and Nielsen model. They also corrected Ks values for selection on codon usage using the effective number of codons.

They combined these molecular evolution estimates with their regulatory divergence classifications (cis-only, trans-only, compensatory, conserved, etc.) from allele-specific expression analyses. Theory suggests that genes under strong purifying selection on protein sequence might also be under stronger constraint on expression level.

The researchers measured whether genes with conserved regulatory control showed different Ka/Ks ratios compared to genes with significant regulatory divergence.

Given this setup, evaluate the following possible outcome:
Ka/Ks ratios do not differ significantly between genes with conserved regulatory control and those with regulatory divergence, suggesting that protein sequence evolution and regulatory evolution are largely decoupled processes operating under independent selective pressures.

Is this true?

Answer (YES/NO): NO